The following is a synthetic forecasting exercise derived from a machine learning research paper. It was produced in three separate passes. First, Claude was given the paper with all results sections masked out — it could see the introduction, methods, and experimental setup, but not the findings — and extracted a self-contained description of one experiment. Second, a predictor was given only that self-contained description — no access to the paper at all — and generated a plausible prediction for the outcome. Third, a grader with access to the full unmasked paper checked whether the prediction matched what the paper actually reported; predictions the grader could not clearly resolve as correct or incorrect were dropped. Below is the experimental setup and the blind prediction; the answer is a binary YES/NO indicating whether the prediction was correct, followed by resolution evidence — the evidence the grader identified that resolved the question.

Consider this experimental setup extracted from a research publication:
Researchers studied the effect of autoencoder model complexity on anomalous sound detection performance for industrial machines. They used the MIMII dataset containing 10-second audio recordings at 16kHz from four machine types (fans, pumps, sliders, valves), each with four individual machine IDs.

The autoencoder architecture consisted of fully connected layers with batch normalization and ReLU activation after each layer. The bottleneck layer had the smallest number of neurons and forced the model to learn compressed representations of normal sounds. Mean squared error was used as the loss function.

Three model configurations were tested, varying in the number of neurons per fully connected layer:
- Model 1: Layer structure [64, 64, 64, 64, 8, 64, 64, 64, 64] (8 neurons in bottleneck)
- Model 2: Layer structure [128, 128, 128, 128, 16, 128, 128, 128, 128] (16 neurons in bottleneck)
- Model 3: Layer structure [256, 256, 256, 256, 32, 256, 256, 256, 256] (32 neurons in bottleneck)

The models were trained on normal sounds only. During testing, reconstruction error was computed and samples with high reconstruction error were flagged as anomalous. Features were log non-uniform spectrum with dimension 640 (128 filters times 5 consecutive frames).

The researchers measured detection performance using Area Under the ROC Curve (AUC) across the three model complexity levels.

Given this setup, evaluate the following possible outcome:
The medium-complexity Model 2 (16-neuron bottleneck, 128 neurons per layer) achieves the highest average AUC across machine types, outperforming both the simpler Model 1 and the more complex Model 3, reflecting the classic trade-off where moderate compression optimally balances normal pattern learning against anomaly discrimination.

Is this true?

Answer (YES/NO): NO